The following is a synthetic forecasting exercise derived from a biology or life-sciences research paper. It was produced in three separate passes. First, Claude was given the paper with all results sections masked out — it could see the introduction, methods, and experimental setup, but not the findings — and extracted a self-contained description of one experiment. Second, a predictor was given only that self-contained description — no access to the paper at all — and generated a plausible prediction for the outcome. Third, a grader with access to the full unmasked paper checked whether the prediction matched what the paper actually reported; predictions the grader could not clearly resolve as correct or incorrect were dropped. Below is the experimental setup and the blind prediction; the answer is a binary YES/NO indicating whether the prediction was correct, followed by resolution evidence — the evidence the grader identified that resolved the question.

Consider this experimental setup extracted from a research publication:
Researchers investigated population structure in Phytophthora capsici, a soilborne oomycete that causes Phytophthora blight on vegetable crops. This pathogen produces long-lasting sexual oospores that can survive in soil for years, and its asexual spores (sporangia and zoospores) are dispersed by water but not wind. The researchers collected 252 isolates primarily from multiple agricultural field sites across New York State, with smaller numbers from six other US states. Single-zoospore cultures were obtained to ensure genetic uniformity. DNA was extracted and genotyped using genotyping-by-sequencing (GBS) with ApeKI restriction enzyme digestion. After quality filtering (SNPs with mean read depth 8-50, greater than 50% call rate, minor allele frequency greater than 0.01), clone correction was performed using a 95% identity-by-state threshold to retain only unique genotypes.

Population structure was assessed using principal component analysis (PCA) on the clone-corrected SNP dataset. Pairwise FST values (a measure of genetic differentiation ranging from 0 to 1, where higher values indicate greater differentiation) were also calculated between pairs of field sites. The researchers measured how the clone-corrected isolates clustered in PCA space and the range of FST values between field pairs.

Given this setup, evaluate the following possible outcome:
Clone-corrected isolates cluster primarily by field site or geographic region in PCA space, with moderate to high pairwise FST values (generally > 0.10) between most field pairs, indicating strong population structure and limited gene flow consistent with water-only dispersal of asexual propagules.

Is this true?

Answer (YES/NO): YES